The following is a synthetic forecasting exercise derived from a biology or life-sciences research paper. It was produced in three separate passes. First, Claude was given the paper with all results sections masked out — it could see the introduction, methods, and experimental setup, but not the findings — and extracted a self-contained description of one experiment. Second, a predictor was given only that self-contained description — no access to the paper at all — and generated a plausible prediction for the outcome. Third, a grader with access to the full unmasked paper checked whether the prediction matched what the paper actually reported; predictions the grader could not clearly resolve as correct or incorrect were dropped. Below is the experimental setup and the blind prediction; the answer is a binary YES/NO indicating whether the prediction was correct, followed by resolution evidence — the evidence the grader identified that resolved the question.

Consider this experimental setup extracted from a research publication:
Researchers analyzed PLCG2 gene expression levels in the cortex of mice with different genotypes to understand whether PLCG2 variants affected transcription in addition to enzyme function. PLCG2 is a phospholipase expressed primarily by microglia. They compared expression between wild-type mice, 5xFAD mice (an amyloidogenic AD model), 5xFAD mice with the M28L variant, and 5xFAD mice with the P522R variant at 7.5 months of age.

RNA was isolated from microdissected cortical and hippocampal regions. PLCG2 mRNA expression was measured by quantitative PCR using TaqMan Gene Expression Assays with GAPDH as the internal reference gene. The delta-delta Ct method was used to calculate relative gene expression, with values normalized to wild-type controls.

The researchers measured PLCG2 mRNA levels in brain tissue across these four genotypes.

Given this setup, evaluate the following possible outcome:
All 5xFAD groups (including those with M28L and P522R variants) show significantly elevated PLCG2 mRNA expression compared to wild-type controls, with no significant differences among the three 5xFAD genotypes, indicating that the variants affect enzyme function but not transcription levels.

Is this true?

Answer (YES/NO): NO